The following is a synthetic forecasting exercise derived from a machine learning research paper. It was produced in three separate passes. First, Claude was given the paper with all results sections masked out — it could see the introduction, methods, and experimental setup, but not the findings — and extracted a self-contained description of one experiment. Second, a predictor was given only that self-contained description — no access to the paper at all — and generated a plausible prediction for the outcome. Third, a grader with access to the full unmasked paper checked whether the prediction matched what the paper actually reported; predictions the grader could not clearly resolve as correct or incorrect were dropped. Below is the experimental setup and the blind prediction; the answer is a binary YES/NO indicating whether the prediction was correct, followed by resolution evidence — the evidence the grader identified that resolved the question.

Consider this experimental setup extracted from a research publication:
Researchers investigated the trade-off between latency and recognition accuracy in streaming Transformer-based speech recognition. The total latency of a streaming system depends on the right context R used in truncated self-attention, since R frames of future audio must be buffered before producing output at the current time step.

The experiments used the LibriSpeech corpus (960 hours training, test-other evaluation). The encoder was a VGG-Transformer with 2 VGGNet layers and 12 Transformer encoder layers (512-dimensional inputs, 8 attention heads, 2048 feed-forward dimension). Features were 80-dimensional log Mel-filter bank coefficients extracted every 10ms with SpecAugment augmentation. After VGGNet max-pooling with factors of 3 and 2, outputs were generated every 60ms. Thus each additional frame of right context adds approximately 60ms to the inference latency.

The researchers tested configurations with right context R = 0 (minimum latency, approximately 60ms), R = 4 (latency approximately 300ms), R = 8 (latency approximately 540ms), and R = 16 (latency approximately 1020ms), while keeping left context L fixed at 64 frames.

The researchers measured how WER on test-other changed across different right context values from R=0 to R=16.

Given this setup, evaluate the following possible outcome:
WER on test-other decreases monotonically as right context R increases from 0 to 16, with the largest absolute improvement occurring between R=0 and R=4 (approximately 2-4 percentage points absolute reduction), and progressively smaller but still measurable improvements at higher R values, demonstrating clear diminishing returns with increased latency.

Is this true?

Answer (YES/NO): NO